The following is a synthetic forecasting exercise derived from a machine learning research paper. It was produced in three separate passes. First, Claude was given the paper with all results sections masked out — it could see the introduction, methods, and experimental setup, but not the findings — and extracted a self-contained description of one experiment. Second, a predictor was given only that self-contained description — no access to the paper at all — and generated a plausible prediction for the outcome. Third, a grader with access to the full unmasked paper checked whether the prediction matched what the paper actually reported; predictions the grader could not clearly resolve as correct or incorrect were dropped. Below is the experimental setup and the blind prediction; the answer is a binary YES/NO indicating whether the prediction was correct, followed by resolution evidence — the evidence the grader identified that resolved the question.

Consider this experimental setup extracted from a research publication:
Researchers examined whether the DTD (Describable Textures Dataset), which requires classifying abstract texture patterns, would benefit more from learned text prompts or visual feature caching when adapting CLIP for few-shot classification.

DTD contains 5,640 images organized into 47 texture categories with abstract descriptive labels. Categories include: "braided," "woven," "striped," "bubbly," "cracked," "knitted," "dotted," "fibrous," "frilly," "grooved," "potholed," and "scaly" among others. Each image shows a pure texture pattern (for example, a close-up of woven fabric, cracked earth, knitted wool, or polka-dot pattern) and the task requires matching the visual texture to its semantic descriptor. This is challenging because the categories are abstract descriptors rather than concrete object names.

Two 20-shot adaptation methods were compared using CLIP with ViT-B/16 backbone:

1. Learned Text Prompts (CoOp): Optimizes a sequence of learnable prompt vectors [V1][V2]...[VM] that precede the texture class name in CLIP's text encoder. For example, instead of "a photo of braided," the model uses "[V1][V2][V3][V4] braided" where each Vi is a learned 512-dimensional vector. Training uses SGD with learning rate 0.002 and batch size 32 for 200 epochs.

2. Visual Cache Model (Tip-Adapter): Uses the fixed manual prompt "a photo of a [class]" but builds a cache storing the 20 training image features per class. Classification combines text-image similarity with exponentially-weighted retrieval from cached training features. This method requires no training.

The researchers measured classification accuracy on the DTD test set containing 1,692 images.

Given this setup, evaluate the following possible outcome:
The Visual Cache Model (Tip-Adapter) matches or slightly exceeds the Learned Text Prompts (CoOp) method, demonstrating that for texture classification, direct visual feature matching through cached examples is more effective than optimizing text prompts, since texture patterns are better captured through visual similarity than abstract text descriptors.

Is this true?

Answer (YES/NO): NO